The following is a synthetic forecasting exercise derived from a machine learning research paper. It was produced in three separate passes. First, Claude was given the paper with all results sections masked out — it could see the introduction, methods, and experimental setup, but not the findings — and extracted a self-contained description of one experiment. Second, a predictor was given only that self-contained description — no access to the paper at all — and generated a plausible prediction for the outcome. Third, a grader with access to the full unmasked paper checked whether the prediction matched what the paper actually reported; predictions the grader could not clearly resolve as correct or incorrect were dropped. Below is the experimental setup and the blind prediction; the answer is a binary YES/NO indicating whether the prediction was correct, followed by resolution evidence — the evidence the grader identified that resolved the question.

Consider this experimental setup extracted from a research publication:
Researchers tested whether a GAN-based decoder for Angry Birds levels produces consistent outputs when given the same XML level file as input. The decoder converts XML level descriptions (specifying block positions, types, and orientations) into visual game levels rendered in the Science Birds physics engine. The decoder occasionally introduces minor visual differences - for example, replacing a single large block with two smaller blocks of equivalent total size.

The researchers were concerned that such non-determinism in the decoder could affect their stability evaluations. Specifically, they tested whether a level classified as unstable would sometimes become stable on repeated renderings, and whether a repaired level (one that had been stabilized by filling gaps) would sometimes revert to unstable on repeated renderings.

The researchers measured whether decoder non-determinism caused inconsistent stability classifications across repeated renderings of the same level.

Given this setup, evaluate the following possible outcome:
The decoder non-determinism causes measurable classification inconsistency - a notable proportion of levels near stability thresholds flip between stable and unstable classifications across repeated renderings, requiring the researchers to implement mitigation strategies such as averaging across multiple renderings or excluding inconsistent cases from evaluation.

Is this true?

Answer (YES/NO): NO